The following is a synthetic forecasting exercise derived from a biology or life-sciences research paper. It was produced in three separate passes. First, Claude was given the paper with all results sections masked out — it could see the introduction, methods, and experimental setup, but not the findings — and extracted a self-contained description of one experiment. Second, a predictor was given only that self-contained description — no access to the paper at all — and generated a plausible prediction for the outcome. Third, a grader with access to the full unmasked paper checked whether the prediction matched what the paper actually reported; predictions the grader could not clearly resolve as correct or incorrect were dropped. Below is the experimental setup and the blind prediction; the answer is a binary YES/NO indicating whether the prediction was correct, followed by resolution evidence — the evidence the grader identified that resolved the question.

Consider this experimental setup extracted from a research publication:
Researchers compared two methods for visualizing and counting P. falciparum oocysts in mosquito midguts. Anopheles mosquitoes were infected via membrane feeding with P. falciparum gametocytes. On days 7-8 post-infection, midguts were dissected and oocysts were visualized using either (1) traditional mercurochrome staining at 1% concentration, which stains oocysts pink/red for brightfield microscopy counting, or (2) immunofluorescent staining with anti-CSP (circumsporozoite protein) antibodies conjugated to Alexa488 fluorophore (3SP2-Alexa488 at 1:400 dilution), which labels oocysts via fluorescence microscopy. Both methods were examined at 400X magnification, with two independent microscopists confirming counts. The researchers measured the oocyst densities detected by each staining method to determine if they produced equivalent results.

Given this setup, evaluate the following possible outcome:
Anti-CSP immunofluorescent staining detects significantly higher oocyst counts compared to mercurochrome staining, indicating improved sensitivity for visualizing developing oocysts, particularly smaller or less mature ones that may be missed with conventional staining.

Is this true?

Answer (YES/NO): NO